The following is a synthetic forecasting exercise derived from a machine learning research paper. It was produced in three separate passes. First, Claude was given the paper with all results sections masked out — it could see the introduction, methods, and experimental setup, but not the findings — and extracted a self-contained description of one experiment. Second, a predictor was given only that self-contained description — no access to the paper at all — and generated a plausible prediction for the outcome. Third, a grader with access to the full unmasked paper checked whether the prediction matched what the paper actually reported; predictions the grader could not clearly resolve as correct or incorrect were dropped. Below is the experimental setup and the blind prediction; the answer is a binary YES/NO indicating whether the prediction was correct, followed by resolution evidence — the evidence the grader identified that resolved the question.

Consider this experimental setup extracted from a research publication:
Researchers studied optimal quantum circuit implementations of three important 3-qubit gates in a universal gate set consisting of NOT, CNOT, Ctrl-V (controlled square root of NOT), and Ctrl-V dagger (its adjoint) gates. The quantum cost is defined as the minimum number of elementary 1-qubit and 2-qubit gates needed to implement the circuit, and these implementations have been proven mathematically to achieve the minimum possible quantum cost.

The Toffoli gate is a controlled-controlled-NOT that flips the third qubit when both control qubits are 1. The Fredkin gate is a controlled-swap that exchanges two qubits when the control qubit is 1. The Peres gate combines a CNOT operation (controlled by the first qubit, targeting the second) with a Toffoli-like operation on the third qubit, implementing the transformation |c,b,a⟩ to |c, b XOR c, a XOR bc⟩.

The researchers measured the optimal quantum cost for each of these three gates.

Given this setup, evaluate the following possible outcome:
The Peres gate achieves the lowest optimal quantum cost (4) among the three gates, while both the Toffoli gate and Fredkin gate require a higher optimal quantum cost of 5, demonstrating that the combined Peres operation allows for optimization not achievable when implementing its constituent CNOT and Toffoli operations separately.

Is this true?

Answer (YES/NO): YES